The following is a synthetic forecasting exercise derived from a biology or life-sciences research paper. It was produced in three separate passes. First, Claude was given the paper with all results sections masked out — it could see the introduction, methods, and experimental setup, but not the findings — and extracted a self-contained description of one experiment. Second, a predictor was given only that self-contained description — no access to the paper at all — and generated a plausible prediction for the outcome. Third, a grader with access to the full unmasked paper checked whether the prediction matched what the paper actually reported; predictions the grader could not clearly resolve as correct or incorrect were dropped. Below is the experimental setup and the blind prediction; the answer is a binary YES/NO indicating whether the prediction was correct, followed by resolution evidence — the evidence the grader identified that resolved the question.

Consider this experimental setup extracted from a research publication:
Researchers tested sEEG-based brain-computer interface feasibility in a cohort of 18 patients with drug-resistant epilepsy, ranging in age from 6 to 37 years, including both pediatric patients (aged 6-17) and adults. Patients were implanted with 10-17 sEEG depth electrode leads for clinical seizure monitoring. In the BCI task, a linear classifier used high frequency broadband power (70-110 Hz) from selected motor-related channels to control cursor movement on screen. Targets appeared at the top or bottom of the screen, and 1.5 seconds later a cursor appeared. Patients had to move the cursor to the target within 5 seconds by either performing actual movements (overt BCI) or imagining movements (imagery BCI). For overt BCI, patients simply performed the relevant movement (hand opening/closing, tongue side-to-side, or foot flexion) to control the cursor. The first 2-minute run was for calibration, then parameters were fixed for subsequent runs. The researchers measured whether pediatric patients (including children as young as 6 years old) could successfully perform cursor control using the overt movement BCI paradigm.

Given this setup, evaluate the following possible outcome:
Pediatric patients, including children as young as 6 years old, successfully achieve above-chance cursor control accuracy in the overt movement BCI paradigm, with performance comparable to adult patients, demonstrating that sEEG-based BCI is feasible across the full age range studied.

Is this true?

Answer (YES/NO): YES